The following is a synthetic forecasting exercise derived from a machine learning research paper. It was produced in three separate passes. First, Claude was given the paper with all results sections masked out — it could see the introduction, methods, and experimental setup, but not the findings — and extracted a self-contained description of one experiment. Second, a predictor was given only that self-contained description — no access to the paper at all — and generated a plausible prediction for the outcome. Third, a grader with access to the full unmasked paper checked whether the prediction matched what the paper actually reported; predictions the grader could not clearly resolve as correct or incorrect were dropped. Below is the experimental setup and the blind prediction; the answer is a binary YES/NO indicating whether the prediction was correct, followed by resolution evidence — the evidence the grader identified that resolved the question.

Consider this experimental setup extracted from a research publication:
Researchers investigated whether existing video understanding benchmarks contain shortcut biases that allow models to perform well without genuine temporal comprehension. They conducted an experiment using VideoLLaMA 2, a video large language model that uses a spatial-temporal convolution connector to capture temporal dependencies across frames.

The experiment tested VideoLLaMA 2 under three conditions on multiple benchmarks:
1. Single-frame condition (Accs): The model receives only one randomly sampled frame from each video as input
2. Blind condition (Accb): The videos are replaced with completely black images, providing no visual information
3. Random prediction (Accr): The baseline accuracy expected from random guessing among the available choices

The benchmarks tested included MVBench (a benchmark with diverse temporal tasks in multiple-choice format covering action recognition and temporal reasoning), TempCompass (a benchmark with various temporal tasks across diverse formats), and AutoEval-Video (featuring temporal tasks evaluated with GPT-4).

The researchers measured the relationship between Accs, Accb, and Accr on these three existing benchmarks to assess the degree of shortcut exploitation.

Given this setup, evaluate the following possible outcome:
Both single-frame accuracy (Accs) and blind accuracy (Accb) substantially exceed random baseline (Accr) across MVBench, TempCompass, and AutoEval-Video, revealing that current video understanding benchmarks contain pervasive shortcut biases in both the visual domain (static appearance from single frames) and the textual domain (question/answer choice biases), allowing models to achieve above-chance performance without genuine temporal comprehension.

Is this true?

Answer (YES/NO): YES